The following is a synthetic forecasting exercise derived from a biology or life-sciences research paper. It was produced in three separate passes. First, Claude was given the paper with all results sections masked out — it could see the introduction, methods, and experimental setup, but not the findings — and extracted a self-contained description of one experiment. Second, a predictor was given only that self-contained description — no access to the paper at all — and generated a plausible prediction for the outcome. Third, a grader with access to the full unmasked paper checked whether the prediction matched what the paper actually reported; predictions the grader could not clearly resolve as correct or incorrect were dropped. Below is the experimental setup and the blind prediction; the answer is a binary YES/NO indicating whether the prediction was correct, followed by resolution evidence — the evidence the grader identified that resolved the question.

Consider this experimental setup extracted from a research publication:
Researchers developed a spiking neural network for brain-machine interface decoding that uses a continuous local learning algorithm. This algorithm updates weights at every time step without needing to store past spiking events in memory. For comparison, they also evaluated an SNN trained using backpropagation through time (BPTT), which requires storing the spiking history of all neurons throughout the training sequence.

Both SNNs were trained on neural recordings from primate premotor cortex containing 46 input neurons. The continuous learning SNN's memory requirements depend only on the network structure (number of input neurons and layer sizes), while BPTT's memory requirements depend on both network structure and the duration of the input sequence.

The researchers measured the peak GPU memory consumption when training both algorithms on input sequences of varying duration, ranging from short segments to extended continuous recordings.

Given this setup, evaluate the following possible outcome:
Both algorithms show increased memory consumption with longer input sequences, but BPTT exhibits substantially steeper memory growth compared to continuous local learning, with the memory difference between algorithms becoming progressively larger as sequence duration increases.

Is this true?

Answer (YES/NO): NO